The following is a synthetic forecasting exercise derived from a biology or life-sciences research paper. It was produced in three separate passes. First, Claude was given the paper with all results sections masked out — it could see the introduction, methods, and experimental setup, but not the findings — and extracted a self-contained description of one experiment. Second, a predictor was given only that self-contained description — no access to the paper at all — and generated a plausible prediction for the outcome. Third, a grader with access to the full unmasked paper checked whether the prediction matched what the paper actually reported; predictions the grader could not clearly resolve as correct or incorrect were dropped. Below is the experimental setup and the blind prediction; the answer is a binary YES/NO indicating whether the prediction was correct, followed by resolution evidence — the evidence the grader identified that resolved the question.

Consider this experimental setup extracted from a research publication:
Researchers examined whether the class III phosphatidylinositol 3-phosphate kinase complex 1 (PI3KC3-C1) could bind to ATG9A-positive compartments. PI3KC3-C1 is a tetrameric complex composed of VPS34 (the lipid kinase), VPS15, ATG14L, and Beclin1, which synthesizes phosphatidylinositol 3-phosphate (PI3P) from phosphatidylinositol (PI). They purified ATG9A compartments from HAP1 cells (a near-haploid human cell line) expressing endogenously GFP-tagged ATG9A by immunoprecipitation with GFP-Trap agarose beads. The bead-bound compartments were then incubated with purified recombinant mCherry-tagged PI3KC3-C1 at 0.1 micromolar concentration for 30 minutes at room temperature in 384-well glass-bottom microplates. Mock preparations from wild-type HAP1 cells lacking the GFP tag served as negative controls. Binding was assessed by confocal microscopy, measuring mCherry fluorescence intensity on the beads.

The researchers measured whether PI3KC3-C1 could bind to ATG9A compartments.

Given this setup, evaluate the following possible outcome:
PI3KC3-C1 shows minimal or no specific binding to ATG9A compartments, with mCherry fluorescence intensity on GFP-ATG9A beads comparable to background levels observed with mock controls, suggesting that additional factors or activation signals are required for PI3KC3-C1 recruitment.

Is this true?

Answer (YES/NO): NO